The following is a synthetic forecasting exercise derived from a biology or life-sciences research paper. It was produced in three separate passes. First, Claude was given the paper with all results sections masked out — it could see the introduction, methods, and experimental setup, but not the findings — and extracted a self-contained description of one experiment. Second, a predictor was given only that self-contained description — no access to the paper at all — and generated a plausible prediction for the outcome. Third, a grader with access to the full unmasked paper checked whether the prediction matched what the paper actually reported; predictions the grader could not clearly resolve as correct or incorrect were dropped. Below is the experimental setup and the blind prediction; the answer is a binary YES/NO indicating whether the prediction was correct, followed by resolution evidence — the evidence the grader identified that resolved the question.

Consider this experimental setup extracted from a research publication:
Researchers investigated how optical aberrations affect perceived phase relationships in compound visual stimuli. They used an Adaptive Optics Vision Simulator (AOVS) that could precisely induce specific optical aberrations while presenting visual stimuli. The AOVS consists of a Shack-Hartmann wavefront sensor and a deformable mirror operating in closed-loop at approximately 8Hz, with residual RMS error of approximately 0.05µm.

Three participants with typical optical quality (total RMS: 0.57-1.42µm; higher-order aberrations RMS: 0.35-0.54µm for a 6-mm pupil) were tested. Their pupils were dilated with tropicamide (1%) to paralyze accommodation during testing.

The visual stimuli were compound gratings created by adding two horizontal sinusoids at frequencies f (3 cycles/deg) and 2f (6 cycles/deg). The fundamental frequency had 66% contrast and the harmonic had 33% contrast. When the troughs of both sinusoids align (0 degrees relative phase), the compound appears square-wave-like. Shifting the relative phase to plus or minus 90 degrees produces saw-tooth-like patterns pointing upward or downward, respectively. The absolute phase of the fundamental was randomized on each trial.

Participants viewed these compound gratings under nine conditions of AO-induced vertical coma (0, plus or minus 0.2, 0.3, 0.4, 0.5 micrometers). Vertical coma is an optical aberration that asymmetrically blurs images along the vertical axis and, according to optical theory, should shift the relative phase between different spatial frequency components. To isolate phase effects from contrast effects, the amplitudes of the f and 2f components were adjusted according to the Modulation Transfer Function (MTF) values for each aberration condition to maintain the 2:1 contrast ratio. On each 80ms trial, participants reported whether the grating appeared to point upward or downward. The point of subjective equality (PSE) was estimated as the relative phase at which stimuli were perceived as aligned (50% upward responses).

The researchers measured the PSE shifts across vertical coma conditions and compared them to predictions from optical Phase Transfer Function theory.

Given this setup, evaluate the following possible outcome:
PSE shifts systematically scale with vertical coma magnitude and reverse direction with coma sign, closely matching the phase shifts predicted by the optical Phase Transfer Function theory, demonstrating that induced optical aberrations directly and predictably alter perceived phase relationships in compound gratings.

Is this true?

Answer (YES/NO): NO